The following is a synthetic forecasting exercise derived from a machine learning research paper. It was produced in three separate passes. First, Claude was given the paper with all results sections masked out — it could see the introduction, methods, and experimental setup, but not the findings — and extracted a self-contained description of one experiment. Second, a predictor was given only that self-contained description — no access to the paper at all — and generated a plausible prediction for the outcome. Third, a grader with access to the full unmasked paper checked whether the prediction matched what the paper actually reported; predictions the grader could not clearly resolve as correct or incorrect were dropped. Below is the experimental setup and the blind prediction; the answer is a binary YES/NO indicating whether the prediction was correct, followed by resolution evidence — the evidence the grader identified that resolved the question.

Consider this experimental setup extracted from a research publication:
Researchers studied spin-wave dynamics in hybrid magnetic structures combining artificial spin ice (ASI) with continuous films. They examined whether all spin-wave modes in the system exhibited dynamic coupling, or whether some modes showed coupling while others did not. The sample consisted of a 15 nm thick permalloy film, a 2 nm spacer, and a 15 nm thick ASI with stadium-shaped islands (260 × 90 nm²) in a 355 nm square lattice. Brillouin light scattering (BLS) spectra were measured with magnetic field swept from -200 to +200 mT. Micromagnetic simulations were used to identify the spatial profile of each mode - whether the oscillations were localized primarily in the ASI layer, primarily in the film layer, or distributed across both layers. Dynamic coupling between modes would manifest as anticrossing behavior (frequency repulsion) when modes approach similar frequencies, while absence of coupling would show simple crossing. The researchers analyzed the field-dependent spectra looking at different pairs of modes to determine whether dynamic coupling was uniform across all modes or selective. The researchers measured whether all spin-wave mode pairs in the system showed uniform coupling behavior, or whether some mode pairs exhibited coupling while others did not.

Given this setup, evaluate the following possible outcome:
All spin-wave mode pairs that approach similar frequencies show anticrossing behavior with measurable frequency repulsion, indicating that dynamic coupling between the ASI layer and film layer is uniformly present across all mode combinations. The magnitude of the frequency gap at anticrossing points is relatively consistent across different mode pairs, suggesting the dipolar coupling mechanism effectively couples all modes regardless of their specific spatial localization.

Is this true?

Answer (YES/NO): NO